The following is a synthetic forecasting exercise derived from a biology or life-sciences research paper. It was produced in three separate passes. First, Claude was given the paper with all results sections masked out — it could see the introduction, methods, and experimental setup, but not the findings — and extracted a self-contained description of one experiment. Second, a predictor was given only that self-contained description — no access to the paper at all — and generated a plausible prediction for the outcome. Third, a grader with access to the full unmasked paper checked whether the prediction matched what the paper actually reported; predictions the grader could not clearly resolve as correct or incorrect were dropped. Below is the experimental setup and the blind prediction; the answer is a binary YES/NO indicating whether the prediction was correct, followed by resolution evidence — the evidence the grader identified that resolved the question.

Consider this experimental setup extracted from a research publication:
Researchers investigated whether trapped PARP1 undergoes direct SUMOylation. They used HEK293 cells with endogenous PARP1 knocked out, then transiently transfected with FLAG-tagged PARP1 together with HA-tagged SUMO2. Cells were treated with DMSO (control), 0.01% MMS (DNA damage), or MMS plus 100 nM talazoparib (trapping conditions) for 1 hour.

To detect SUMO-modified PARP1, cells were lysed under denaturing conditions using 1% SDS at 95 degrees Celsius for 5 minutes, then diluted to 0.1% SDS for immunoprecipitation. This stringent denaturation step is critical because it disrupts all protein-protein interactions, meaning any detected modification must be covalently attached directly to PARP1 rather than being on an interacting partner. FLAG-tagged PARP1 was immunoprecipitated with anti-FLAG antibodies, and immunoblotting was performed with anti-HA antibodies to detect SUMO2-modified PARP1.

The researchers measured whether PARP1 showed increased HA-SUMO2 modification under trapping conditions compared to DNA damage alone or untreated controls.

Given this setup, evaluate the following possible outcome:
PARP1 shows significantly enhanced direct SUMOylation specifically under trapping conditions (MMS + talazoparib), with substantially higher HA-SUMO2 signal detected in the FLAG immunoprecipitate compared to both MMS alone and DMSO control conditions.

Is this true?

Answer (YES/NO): YES